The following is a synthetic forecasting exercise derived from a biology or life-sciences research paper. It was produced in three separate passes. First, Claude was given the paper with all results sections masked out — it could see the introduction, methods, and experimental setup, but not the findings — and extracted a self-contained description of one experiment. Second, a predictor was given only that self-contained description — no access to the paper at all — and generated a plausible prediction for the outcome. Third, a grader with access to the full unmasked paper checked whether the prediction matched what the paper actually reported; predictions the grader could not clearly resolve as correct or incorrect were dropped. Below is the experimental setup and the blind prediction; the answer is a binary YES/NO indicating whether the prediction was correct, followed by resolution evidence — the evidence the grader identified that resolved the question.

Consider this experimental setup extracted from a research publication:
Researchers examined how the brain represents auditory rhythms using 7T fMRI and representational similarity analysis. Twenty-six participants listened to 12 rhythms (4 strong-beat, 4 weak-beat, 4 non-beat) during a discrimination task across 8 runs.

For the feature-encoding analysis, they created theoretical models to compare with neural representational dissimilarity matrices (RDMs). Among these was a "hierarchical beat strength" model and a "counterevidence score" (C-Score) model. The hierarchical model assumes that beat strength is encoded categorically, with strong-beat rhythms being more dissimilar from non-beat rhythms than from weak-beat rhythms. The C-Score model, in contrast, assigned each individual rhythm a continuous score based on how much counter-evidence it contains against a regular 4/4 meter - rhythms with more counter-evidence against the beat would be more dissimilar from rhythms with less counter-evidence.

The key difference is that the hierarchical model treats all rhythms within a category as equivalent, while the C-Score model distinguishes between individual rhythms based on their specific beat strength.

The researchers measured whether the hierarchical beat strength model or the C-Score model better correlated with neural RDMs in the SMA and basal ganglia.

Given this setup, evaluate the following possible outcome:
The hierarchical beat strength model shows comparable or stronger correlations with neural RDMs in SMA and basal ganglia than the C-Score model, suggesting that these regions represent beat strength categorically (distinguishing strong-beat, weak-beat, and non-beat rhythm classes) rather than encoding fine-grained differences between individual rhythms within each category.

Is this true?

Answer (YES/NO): NO